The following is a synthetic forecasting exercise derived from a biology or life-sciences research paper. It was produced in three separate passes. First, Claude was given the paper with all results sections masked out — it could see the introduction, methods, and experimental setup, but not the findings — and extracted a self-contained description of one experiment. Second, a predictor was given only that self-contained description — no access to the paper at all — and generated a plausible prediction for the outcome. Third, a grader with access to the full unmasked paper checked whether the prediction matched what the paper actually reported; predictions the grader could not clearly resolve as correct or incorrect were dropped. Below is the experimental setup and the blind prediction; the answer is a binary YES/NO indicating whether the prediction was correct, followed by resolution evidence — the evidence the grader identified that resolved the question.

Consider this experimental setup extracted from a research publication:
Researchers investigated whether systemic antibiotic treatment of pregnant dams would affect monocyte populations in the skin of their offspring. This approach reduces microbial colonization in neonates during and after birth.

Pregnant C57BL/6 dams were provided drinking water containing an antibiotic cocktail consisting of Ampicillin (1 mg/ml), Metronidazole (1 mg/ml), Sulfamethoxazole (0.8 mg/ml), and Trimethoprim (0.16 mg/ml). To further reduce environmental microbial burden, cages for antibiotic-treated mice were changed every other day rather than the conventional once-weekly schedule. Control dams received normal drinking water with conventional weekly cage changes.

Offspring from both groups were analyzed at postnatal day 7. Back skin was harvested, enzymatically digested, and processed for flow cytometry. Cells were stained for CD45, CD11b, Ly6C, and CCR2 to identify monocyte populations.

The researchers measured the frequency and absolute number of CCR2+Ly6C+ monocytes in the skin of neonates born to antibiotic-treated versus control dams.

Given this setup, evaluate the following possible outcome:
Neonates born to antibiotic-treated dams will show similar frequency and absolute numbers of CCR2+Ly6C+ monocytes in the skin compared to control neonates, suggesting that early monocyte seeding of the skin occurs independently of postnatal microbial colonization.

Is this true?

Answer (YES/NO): NO